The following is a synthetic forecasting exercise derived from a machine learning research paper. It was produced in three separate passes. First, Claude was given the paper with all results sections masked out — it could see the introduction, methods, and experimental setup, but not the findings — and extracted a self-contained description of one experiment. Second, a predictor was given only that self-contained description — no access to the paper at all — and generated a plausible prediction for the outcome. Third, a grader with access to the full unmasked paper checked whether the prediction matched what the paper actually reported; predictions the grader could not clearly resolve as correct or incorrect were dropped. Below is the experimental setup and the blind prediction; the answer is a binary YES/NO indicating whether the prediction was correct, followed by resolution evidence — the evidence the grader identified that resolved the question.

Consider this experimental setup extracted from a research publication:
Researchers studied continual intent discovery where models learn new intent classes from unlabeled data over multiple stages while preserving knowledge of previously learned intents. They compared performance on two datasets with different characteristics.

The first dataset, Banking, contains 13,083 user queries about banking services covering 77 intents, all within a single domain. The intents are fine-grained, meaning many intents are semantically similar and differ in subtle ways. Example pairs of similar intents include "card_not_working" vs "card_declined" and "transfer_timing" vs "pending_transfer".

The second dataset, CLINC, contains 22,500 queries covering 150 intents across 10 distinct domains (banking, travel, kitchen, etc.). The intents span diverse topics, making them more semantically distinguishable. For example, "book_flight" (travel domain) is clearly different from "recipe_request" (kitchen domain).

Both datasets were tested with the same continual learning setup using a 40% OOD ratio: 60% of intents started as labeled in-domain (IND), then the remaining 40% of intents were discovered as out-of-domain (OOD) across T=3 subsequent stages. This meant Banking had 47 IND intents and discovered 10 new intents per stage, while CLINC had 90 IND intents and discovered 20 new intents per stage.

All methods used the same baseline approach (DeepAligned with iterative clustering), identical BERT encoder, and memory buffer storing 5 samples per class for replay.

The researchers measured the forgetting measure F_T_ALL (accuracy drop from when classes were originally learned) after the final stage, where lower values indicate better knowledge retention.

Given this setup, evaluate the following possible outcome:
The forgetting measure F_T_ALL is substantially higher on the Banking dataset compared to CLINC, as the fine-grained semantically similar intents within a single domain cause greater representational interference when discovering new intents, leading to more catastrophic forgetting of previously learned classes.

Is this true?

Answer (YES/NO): YES